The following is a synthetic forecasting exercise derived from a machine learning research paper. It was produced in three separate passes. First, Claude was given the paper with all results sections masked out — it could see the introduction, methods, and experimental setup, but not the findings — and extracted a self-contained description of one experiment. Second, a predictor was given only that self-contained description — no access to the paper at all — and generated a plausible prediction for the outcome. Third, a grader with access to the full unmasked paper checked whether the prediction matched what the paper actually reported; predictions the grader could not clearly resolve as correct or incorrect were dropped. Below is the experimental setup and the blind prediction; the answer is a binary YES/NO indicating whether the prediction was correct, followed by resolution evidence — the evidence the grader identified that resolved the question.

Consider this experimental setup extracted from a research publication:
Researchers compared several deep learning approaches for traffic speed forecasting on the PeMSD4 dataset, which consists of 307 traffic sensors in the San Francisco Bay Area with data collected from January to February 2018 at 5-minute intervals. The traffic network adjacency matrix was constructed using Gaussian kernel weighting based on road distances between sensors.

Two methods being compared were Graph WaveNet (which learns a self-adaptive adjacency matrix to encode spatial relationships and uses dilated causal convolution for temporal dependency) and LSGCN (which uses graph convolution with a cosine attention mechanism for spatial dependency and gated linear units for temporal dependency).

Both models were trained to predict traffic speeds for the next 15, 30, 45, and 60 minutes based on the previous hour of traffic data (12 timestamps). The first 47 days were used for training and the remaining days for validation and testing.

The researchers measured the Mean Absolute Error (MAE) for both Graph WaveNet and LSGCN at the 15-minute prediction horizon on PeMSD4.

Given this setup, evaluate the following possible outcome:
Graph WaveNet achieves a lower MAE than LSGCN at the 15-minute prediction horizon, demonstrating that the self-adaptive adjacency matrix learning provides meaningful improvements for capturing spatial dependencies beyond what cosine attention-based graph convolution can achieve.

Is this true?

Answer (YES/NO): YES